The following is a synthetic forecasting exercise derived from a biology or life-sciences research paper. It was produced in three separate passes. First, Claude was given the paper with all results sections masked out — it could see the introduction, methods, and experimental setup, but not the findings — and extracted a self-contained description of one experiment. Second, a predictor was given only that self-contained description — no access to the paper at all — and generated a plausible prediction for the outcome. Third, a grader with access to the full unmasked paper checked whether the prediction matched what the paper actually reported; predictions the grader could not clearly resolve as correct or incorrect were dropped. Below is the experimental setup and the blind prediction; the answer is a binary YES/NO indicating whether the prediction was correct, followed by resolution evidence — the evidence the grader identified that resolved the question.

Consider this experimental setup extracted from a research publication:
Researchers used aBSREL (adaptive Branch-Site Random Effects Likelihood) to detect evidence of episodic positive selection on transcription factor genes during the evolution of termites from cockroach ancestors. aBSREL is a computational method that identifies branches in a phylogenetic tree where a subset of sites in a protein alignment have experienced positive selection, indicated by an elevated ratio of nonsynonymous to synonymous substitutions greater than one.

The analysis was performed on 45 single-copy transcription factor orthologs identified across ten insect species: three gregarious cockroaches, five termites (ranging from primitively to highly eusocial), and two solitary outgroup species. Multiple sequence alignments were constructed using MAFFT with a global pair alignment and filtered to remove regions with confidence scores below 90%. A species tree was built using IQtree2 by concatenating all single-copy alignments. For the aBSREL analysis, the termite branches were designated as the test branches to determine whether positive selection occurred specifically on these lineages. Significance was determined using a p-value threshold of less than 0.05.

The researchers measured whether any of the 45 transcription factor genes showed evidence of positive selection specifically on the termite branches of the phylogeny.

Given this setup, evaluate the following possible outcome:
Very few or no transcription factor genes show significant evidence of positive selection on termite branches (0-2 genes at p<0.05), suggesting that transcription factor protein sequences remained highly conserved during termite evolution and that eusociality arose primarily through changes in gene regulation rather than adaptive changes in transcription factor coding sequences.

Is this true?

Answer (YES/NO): NO